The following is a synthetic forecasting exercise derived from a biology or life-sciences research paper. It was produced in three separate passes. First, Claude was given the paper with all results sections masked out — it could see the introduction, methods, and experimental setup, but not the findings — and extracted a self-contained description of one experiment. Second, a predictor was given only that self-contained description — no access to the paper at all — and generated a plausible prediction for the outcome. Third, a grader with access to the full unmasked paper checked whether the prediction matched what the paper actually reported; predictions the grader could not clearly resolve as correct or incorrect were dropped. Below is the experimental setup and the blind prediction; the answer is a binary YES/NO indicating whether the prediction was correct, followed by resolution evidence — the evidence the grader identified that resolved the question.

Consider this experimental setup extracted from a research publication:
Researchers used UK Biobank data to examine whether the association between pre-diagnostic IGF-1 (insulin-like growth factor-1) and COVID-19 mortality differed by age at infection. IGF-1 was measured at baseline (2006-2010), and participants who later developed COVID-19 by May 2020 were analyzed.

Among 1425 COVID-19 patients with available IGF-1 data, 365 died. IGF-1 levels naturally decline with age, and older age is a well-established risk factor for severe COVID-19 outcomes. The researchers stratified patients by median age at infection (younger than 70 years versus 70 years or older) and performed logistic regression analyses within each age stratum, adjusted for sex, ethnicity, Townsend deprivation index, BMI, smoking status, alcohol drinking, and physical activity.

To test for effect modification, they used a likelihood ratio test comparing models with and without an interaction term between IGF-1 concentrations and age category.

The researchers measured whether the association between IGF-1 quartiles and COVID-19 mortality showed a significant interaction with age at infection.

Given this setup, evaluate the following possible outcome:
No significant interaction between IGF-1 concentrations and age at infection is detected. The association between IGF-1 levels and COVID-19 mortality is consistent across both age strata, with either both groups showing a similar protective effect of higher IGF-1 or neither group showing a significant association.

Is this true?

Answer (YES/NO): YES